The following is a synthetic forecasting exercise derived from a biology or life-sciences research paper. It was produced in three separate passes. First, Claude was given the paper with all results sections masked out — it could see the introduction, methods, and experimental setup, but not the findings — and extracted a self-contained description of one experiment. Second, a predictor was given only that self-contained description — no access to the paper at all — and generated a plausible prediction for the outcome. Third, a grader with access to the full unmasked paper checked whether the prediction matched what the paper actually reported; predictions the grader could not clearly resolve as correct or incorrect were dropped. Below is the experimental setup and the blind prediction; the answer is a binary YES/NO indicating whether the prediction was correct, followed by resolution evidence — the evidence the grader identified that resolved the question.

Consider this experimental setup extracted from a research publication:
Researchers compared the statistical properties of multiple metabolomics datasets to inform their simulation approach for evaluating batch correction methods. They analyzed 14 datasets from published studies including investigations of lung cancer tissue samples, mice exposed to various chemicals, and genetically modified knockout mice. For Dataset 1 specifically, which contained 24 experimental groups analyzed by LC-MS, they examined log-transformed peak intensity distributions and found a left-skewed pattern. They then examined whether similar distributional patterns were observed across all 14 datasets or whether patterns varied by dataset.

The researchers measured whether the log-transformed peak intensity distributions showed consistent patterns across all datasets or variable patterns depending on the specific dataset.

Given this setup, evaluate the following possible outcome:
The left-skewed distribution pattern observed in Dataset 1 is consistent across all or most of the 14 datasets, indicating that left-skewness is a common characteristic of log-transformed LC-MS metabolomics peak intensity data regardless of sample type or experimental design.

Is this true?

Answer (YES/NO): NO